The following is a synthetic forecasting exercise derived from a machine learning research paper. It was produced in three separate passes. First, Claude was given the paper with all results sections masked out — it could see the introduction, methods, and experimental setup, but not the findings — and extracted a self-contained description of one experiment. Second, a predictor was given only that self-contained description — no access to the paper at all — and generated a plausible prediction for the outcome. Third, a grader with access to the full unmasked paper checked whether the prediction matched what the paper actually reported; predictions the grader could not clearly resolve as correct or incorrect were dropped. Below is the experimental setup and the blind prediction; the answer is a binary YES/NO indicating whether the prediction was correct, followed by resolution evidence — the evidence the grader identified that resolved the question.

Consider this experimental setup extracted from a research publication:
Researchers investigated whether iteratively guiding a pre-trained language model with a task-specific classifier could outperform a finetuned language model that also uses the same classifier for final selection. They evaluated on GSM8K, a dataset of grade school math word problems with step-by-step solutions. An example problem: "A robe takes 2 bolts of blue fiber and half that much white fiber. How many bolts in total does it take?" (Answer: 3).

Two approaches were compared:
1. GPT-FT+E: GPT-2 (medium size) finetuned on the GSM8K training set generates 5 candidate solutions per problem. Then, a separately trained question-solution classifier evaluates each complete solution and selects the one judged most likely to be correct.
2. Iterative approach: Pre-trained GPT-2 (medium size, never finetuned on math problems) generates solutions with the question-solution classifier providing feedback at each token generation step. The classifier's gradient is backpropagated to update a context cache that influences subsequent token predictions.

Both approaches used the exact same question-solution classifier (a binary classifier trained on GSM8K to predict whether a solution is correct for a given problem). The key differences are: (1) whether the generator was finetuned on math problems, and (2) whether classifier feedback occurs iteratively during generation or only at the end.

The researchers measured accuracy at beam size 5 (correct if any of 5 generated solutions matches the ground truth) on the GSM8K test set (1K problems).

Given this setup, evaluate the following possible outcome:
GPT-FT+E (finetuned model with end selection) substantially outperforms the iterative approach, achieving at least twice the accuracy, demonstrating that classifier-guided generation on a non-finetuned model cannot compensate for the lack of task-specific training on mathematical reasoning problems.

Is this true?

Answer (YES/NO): NO